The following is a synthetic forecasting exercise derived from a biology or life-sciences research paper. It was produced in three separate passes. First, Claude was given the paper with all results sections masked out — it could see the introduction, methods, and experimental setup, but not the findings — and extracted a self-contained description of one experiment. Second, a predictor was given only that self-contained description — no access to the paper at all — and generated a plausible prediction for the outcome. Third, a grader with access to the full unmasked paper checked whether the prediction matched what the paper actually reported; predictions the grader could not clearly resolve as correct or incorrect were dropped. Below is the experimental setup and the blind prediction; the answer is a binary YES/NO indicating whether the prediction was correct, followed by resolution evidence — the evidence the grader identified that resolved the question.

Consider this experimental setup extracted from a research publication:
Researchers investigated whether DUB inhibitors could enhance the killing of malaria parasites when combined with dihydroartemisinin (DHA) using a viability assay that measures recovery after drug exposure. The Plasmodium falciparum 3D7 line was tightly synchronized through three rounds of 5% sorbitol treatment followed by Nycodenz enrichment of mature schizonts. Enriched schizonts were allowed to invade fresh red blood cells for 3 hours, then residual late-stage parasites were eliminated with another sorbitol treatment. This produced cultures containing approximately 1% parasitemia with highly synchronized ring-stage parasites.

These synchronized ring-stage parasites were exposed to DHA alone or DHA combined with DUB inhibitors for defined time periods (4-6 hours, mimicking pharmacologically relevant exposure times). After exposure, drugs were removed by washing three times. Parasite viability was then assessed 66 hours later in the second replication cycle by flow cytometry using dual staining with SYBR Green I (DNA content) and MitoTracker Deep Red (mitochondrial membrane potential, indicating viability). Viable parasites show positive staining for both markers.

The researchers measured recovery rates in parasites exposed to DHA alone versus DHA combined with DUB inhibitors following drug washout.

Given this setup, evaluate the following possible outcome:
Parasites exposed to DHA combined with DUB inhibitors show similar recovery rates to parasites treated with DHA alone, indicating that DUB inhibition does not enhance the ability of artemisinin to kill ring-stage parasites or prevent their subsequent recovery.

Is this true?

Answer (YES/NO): NO